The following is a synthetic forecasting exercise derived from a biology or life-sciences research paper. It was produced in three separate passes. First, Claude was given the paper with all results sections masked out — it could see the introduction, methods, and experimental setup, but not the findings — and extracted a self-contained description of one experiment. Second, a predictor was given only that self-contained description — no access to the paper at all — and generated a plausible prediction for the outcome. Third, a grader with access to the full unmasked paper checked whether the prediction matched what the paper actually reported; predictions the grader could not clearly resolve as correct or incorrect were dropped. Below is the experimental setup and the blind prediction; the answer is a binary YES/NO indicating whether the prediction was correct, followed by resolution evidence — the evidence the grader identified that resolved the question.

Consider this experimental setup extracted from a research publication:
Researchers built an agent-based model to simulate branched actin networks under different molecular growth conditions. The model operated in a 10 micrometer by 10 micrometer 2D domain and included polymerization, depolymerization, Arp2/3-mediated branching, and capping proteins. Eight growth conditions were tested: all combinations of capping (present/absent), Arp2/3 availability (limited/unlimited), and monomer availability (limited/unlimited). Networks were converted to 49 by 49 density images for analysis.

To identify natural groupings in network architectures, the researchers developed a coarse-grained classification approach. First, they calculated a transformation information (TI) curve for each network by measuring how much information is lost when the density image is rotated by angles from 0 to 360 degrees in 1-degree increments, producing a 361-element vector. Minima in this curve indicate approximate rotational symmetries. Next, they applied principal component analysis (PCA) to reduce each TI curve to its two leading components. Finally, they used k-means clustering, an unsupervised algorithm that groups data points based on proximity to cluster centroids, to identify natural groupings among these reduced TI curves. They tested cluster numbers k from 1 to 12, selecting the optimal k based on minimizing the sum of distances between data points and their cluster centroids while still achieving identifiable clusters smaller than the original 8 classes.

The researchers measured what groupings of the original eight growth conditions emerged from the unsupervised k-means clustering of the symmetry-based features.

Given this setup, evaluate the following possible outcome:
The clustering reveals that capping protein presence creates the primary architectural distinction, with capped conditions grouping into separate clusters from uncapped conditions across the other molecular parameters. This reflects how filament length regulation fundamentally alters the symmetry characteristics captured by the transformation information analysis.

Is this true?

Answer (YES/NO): NO